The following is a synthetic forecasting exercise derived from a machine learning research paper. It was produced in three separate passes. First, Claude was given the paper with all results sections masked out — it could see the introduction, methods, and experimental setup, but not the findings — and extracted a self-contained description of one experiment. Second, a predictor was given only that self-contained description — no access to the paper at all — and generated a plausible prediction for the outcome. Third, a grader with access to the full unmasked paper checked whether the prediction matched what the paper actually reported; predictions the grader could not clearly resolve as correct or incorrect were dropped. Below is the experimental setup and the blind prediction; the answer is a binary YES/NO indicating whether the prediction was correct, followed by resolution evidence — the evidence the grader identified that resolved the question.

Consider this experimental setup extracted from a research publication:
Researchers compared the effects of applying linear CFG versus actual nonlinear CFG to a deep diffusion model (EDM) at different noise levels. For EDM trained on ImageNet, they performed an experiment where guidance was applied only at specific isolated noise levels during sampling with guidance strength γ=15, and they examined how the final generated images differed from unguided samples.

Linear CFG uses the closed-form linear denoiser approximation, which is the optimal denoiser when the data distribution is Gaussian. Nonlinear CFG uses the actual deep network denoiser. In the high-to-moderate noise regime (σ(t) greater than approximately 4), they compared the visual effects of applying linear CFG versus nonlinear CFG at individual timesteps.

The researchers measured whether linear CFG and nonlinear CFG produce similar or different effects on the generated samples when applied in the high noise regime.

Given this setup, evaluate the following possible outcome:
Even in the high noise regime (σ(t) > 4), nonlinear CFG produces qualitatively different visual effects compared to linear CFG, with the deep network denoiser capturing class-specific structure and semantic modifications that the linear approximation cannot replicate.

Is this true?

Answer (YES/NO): NO